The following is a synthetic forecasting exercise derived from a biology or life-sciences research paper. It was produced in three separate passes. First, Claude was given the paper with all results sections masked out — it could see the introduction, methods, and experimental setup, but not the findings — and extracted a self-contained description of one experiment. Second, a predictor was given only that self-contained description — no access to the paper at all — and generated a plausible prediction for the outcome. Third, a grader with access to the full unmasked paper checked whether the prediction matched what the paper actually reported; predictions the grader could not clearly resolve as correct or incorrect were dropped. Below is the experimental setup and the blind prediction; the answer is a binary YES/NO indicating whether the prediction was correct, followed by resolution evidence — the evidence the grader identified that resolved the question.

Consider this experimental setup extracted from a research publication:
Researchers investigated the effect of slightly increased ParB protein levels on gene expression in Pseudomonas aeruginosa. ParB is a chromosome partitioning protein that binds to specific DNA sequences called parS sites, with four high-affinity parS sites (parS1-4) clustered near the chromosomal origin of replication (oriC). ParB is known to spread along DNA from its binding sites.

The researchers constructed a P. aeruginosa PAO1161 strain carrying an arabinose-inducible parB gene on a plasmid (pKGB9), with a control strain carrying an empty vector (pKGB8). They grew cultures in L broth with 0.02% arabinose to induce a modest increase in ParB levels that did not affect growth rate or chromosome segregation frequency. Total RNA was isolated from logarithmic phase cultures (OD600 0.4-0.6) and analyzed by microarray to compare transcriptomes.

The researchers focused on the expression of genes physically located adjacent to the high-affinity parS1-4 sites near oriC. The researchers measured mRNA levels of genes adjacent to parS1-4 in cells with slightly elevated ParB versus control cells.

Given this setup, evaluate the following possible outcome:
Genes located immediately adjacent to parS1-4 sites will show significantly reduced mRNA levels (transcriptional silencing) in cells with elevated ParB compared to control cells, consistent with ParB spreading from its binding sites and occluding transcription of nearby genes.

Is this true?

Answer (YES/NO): YES